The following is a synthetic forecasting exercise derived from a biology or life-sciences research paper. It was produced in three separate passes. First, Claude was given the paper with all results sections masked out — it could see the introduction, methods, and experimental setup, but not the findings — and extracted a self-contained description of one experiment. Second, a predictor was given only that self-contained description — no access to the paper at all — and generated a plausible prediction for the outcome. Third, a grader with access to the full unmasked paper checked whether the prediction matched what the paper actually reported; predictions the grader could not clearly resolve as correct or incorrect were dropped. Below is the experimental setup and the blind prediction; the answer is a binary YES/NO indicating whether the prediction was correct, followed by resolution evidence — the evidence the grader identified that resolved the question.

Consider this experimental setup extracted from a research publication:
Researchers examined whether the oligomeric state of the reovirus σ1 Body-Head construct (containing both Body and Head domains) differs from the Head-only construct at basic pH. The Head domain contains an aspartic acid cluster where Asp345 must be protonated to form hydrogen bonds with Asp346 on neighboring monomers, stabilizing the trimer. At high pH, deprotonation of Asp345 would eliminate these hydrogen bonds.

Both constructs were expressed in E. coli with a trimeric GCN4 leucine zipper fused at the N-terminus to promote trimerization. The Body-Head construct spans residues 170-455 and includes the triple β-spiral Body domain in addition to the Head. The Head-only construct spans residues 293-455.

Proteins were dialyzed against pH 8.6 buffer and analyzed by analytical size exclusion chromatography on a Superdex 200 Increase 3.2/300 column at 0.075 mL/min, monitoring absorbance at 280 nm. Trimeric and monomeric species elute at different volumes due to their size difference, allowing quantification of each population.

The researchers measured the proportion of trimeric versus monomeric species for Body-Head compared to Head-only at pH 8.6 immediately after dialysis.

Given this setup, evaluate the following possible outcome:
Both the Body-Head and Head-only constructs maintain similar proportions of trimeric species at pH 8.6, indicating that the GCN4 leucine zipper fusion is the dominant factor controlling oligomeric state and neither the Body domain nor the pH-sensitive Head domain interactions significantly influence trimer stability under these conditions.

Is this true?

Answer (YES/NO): NO